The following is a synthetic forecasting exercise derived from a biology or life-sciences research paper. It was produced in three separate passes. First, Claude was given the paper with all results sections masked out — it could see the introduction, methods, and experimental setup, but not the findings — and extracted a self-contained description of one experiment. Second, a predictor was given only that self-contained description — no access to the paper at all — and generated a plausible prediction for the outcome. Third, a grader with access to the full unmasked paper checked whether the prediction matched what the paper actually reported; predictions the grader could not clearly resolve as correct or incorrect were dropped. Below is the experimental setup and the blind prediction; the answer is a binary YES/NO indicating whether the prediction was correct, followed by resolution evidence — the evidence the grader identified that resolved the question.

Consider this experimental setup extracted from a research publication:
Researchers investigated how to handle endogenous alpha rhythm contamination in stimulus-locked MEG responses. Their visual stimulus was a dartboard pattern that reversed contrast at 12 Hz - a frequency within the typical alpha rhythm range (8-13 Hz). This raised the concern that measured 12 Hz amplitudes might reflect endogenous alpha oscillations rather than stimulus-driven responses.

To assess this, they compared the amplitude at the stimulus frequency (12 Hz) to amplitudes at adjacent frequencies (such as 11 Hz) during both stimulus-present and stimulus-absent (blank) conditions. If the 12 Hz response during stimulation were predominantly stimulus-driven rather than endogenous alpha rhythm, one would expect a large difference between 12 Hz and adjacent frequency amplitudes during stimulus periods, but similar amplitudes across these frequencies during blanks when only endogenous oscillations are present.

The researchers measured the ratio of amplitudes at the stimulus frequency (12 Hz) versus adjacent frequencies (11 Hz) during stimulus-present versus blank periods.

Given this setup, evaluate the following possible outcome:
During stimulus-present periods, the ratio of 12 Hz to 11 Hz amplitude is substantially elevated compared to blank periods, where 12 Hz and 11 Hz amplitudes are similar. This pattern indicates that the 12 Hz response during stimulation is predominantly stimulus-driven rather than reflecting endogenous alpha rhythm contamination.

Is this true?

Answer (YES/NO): YES